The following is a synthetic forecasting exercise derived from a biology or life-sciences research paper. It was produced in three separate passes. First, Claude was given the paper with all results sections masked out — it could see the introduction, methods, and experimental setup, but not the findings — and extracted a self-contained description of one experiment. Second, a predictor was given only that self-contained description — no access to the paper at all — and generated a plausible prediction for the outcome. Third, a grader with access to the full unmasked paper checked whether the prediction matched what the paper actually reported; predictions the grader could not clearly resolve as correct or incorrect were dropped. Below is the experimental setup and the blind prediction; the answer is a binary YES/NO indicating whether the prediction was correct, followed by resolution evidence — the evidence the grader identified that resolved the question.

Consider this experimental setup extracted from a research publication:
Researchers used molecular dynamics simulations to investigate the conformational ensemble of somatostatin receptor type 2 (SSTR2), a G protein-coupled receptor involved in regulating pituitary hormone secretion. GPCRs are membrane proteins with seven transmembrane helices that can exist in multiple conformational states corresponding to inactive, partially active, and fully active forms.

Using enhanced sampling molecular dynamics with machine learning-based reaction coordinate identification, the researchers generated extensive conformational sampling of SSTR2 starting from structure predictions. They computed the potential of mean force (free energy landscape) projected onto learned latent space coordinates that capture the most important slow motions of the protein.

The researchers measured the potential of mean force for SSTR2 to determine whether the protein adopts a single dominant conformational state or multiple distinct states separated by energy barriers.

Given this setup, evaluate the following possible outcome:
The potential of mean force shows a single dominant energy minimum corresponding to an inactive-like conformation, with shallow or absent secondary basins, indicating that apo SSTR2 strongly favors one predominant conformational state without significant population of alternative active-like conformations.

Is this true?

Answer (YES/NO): NO